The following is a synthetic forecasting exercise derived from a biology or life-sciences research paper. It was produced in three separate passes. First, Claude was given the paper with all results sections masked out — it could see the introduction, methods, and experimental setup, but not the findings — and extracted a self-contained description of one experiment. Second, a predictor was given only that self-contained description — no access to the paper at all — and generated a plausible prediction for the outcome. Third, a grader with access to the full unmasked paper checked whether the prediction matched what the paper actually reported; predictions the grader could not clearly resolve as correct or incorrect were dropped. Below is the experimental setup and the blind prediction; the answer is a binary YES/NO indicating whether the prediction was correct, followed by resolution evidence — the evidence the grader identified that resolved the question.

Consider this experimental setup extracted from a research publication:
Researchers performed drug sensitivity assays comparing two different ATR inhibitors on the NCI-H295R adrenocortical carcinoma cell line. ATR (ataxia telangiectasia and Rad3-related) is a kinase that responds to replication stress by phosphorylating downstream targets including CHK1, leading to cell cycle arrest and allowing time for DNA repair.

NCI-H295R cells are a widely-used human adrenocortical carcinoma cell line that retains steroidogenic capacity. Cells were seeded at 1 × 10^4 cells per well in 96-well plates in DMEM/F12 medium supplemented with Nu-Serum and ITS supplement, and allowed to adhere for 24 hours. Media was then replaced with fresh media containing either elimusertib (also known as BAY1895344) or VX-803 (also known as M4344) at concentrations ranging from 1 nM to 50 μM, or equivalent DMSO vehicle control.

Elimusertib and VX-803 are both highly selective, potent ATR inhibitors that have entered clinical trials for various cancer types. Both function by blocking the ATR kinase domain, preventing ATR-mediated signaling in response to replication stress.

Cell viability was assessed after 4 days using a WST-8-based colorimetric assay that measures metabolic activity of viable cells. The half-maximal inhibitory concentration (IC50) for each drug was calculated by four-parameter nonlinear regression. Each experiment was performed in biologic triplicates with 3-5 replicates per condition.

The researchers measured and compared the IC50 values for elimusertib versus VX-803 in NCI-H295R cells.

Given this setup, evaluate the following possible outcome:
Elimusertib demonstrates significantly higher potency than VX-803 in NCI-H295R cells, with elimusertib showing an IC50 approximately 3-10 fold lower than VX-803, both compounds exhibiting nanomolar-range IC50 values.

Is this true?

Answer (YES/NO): NO